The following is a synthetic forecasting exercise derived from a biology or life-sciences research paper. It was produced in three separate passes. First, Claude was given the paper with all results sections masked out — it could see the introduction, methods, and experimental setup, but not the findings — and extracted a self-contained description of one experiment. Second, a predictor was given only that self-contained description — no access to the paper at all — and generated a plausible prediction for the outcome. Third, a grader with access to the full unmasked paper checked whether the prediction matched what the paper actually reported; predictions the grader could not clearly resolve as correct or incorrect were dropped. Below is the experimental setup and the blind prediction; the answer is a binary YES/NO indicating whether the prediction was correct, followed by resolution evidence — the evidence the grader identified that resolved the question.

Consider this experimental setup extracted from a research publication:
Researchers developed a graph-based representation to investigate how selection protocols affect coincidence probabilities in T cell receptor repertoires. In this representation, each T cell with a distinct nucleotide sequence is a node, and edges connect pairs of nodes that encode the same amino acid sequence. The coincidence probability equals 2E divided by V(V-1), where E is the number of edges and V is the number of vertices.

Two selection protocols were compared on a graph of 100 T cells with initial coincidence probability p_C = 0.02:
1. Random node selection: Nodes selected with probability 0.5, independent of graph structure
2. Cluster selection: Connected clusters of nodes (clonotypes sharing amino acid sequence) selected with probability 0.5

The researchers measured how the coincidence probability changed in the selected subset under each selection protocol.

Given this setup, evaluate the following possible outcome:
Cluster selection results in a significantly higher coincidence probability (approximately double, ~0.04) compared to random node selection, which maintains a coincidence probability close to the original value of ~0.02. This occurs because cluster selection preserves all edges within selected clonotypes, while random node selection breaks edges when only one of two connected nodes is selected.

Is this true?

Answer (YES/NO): YES